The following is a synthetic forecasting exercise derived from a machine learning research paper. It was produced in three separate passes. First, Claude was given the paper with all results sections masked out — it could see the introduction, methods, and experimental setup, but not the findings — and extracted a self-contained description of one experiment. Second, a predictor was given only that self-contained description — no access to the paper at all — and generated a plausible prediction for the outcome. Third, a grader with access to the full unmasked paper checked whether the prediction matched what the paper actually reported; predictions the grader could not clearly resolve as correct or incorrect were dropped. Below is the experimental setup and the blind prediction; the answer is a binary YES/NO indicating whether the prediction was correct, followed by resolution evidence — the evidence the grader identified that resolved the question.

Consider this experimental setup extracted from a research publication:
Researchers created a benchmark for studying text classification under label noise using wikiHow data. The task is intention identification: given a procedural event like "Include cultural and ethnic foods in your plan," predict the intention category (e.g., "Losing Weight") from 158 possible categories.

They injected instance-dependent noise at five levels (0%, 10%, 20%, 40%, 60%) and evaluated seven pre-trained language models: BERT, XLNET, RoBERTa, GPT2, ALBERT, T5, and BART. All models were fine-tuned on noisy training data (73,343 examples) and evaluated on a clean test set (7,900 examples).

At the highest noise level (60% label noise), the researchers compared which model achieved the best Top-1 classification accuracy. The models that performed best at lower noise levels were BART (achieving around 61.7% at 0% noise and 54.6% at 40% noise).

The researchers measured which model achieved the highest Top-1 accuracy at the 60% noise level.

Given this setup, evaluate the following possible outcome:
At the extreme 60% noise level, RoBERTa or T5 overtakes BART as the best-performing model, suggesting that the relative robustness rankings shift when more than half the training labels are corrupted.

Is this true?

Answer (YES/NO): YES